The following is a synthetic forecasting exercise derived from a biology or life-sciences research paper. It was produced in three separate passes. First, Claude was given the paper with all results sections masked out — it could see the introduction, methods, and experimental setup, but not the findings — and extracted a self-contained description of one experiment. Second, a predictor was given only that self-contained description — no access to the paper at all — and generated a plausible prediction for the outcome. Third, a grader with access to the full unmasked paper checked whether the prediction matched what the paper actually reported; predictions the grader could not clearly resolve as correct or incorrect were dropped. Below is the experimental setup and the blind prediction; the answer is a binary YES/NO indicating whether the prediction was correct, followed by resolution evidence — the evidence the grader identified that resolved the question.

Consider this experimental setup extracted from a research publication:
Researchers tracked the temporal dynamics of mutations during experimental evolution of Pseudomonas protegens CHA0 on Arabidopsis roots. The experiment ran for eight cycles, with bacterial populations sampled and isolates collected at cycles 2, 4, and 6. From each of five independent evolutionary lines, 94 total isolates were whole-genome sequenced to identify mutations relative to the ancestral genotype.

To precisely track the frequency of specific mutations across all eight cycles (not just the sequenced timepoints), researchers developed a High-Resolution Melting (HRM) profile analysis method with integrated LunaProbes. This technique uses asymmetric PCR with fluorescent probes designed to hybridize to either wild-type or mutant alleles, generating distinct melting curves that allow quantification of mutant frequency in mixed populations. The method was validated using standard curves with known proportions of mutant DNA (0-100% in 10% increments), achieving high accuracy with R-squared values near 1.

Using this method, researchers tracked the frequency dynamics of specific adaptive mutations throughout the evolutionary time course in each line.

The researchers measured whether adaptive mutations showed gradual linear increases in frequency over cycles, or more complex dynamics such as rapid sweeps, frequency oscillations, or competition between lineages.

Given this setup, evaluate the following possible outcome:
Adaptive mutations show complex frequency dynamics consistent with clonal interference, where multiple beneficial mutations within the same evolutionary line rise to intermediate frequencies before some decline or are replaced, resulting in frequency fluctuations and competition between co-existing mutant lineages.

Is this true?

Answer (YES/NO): YES